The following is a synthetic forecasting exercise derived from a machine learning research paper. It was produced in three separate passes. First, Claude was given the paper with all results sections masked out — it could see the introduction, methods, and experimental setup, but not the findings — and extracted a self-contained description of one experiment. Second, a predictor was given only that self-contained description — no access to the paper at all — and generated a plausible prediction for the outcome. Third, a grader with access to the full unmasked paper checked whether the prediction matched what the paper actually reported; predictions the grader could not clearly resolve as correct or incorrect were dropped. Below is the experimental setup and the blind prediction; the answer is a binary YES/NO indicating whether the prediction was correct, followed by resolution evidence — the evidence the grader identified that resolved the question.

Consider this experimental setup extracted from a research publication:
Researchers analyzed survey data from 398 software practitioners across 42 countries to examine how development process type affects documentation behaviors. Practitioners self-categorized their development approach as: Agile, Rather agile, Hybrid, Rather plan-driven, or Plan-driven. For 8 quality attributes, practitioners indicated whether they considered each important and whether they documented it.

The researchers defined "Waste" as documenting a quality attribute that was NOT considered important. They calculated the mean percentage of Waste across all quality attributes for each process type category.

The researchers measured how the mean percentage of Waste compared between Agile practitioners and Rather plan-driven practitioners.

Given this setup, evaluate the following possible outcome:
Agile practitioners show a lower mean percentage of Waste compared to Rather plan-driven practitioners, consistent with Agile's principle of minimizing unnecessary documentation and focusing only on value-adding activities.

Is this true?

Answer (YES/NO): YES